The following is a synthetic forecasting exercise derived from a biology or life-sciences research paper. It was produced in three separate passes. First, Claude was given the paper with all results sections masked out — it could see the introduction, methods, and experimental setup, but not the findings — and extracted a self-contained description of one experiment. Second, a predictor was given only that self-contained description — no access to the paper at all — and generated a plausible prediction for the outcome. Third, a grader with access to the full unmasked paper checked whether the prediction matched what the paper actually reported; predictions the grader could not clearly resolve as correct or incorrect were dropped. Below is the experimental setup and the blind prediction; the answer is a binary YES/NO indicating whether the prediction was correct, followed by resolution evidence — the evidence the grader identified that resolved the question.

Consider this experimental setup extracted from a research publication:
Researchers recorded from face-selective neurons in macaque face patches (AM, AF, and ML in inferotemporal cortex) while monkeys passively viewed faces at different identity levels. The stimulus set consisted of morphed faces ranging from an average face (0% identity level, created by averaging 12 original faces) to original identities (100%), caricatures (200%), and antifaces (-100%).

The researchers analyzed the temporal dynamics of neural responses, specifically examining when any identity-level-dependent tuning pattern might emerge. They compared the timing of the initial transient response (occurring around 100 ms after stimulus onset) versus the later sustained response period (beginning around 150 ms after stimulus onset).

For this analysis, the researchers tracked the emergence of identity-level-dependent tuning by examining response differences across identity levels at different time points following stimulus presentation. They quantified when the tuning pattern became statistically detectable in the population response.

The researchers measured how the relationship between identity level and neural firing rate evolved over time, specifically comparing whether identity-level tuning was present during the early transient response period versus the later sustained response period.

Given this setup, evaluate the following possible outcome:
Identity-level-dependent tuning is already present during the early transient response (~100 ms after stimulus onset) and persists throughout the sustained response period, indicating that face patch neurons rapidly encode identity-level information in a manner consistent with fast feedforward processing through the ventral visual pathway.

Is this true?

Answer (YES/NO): NO